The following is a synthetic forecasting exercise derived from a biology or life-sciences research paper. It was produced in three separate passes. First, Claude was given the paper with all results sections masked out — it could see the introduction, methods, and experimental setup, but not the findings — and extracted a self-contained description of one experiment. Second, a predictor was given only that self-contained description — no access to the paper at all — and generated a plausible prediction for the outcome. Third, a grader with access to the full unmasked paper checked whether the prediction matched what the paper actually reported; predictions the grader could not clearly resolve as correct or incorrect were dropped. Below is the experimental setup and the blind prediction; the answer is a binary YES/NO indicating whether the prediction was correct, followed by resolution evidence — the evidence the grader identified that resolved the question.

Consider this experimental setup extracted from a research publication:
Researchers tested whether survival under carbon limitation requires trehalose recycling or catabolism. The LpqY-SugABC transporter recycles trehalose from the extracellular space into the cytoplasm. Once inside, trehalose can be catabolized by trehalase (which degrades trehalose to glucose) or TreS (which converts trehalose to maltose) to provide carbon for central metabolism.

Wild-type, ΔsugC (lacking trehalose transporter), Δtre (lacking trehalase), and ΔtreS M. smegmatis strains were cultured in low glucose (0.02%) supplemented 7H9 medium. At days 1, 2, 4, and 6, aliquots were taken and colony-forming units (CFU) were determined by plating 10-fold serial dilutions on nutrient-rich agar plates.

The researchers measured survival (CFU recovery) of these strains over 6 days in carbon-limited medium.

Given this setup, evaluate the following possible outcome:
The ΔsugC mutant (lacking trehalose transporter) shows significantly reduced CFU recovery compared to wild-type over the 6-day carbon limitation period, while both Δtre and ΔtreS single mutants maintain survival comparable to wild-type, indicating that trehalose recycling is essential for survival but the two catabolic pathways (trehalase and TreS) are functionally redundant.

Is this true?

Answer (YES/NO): NO